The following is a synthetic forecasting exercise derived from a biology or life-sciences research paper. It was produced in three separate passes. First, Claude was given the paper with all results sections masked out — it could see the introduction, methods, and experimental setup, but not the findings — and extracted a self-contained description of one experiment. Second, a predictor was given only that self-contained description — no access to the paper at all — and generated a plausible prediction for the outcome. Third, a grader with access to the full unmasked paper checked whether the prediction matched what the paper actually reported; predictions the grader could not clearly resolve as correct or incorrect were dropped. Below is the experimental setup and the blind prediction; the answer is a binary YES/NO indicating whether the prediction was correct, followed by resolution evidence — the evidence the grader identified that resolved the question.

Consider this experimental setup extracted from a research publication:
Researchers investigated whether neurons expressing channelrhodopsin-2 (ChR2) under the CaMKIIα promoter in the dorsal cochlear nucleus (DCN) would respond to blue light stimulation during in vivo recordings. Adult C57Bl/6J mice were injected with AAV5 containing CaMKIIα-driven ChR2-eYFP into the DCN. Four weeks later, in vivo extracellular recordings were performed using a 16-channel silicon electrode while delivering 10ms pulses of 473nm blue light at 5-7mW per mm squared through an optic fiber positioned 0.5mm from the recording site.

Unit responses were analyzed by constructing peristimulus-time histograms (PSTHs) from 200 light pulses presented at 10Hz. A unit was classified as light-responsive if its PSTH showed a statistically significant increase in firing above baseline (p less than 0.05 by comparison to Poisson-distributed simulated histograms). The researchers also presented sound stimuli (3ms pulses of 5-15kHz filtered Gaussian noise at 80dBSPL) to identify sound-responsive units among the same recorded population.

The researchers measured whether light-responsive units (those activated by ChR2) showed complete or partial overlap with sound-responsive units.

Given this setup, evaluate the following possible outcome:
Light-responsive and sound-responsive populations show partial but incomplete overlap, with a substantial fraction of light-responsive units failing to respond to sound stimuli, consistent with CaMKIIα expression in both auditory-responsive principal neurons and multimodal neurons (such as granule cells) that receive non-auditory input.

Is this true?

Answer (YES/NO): YES